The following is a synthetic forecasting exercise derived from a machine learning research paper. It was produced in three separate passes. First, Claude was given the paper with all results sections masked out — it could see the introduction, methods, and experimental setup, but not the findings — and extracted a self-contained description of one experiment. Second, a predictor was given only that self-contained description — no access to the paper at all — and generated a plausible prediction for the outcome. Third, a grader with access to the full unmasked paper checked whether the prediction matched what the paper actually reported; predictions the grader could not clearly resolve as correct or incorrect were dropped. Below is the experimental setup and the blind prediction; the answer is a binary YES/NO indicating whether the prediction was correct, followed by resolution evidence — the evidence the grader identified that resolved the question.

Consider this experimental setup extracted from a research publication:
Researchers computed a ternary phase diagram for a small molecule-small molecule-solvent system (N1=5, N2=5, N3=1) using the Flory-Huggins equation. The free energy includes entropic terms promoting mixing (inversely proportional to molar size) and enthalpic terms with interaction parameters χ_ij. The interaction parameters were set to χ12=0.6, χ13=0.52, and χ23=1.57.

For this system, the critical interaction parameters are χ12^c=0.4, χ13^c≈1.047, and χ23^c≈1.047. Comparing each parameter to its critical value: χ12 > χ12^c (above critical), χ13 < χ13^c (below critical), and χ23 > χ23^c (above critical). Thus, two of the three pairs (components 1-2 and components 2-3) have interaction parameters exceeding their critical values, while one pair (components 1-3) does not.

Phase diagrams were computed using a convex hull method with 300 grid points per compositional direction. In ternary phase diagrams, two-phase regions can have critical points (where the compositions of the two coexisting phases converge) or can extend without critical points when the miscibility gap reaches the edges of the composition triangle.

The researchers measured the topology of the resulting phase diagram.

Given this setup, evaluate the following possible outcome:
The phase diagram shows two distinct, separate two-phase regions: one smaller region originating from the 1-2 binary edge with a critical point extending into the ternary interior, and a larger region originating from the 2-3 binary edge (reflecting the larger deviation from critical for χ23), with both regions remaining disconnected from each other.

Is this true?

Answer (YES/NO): NO